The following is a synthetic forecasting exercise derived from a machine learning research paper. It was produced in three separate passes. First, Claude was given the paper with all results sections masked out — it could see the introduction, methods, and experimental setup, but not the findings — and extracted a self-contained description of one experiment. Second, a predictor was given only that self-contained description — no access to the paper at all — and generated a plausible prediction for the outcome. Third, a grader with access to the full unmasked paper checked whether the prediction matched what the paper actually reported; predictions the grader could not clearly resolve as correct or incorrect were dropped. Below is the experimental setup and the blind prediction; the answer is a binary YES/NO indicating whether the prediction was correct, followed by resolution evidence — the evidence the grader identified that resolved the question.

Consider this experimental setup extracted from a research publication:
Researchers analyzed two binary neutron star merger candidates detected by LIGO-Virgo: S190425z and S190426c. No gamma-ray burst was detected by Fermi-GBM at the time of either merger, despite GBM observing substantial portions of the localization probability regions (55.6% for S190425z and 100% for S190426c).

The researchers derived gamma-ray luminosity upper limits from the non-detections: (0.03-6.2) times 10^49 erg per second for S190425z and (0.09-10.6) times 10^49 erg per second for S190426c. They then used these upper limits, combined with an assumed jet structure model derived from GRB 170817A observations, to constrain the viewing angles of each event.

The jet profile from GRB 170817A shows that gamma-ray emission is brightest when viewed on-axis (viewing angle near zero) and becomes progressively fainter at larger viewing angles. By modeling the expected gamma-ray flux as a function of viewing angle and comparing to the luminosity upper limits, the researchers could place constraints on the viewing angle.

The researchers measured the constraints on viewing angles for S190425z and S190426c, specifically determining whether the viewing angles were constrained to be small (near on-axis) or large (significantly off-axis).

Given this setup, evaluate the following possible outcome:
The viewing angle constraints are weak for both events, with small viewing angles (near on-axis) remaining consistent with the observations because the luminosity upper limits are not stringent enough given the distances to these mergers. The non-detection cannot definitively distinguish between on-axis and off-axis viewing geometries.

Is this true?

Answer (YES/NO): NO